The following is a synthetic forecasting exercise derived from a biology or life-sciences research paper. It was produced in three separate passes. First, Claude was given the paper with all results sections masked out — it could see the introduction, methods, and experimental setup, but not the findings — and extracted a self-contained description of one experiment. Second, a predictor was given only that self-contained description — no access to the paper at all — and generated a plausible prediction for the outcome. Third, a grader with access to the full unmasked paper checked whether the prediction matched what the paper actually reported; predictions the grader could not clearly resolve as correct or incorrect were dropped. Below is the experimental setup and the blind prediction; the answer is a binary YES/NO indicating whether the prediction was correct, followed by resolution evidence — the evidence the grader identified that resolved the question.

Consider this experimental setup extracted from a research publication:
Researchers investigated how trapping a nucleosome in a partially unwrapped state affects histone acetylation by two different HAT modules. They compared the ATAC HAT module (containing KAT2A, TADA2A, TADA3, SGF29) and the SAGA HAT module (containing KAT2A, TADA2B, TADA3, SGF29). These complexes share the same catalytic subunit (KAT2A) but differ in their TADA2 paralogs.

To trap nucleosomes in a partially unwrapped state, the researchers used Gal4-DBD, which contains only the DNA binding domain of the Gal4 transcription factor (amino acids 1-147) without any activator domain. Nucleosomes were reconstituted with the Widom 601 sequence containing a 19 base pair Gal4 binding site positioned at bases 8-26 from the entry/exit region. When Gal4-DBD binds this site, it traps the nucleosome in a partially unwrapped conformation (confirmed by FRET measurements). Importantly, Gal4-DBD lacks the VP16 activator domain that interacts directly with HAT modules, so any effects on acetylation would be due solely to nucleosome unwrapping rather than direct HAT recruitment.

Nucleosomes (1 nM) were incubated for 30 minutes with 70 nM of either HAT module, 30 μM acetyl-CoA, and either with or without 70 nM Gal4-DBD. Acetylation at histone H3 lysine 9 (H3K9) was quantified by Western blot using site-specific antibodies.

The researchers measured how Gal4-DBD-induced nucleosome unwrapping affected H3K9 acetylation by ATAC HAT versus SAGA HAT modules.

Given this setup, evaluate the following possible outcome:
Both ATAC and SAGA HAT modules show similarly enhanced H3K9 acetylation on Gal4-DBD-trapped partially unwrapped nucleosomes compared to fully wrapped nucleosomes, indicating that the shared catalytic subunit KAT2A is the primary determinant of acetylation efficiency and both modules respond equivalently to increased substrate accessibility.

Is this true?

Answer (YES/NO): NO